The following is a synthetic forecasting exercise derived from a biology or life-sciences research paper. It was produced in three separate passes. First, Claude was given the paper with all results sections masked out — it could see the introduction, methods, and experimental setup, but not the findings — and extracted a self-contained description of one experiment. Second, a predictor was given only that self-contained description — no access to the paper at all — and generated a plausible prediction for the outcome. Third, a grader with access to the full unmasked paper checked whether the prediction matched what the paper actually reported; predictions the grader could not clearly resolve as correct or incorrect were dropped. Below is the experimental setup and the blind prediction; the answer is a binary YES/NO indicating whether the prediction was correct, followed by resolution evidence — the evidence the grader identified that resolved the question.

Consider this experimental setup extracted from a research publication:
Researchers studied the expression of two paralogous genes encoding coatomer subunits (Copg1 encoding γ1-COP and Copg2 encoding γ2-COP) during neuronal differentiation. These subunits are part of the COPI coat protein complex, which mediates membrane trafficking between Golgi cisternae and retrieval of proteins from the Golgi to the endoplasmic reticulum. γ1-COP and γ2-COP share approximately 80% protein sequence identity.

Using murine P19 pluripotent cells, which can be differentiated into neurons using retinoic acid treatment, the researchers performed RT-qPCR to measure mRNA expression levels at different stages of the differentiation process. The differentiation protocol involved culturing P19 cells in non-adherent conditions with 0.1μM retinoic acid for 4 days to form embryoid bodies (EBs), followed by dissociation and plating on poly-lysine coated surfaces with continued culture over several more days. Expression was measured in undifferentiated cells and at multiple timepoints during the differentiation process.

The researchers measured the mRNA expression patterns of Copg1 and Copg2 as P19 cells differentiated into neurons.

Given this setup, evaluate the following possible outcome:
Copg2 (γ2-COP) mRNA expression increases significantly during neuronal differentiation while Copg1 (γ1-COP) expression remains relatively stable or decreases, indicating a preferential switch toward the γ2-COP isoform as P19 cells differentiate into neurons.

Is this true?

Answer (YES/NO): NO